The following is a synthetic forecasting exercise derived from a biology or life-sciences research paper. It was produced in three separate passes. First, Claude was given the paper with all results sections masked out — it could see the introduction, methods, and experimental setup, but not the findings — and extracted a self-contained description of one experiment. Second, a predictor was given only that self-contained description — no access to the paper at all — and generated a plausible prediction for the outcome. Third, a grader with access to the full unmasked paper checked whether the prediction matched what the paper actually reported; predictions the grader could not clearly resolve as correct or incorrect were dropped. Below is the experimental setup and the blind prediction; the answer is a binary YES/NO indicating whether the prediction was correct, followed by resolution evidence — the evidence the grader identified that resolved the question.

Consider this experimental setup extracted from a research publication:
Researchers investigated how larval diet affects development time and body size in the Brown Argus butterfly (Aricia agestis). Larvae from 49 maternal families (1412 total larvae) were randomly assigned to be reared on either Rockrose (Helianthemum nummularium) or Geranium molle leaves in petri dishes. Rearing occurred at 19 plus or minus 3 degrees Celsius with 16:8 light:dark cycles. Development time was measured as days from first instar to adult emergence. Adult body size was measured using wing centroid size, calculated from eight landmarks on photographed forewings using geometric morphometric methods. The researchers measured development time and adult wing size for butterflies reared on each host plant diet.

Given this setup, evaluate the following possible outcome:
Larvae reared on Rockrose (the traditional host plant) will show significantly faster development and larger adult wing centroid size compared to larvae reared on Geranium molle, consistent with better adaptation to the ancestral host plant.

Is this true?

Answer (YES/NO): NO